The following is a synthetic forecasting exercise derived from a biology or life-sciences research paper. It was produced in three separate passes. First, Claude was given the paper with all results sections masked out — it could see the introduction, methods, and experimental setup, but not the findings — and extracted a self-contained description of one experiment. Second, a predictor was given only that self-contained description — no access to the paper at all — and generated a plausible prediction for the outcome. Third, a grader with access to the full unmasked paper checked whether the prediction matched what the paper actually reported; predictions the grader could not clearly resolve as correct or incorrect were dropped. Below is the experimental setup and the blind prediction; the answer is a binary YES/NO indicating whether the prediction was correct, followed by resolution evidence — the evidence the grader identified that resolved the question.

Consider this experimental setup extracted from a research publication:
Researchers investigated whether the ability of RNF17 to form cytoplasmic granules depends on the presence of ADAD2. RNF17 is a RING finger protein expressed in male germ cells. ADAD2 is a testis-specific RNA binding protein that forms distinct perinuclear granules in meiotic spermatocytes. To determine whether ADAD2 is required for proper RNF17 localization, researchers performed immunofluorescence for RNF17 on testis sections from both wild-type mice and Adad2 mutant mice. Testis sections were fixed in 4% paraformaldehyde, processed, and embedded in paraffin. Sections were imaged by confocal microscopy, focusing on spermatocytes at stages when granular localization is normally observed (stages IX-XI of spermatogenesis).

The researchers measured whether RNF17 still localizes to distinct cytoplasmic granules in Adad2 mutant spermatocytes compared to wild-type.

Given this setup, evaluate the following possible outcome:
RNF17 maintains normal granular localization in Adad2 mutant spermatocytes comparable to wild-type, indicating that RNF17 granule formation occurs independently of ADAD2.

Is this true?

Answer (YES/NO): NO